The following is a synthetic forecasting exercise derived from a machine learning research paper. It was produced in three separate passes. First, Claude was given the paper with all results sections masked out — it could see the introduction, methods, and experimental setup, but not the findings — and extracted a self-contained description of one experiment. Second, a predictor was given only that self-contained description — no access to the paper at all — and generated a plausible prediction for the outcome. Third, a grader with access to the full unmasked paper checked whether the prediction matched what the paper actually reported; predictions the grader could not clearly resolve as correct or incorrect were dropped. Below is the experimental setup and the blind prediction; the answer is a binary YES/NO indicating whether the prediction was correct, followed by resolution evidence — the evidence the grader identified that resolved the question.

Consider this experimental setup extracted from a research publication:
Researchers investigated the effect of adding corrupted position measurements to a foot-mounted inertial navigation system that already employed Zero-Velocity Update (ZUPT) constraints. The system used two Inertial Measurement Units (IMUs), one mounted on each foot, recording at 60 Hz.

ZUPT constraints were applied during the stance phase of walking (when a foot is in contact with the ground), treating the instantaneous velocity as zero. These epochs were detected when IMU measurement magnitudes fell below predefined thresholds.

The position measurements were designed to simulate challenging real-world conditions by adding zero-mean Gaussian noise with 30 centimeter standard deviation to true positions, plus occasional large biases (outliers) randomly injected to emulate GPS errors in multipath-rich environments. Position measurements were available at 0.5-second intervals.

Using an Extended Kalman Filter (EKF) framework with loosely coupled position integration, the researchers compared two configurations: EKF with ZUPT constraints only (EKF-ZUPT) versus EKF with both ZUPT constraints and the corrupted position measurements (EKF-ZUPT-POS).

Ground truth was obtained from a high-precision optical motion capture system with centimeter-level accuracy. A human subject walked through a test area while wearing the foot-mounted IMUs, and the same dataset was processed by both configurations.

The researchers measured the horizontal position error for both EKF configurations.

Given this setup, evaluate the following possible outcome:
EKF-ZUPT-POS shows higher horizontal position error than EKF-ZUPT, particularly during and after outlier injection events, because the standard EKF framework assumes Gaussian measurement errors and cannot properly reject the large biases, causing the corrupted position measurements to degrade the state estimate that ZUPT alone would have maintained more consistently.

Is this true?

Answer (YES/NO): NO